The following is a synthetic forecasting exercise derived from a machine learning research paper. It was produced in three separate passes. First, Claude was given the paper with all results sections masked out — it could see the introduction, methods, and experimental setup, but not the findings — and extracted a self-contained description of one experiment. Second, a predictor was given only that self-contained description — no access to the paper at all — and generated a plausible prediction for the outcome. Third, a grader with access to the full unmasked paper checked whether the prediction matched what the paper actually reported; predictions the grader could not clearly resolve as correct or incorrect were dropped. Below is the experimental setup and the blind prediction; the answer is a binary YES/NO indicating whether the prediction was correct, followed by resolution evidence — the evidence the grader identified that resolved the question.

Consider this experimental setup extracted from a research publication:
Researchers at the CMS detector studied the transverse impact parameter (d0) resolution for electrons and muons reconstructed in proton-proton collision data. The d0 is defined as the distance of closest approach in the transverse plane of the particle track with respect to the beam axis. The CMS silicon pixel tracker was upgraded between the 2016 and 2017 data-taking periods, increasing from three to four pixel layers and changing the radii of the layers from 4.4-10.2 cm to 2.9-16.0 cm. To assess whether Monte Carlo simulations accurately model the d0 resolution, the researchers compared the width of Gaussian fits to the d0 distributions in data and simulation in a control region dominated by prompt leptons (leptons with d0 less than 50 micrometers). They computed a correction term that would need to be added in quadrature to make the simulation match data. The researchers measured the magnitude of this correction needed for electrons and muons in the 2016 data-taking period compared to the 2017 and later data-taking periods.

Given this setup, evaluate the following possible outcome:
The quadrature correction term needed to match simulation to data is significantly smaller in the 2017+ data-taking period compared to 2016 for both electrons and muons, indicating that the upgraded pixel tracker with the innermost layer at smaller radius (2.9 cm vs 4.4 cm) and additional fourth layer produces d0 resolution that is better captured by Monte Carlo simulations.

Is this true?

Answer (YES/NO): NO